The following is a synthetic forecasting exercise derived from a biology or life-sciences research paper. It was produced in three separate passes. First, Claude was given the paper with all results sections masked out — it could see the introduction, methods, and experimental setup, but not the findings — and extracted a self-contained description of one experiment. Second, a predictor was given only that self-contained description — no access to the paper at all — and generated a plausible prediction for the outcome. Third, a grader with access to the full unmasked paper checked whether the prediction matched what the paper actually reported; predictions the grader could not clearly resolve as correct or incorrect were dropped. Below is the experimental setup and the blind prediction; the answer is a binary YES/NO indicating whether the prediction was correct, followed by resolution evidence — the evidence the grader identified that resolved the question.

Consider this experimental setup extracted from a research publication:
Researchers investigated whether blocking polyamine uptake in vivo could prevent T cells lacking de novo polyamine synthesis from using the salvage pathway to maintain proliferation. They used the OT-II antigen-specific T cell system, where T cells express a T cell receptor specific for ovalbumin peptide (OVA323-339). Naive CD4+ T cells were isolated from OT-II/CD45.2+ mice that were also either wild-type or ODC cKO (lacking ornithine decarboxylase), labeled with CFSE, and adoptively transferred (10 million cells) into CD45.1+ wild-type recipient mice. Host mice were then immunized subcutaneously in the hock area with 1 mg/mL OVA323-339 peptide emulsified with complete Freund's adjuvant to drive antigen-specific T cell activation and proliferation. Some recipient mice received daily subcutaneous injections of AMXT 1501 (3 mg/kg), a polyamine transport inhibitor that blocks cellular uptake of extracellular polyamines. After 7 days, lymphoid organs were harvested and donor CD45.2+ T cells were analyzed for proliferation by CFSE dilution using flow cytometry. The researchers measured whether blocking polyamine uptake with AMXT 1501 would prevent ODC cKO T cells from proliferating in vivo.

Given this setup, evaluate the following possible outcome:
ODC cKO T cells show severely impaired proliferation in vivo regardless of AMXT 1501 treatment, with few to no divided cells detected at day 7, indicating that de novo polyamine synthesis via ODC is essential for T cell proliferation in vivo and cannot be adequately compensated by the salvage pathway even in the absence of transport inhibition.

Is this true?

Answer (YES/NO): NO